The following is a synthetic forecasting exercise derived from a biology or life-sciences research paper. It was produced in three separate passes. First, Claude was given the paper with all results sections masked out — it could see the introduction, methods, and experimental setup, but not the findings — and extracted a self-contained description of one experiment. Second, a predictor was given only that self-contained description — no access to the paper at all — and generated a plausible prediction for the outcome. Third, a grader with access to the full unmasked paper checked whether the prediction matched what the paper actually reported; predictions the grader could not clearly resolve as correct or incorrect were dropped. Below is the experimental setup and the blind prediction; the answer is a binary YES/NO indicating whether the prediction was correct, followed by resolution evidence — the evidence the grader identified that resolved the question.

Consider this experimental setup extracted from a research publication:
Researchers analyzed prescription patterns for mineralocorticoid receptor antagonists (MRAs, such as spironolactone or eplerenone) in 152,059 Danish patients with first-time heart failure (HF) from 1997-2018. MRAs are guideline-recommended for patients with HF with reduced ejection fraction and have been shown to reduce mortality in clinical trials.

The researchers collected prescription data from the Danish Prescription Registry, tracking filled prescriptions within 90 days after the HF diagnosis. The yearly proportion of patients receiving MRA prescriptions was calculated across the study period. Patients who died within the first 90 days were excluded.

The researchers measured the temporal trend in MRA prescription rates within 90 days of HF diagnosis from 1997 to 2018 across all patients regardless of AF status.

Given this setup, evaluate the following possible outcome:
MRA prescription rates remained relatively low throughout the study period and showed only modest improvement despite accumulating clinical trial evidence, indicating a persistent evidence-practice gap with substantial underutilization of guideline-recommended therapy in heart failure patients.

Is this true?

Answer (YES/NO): YES